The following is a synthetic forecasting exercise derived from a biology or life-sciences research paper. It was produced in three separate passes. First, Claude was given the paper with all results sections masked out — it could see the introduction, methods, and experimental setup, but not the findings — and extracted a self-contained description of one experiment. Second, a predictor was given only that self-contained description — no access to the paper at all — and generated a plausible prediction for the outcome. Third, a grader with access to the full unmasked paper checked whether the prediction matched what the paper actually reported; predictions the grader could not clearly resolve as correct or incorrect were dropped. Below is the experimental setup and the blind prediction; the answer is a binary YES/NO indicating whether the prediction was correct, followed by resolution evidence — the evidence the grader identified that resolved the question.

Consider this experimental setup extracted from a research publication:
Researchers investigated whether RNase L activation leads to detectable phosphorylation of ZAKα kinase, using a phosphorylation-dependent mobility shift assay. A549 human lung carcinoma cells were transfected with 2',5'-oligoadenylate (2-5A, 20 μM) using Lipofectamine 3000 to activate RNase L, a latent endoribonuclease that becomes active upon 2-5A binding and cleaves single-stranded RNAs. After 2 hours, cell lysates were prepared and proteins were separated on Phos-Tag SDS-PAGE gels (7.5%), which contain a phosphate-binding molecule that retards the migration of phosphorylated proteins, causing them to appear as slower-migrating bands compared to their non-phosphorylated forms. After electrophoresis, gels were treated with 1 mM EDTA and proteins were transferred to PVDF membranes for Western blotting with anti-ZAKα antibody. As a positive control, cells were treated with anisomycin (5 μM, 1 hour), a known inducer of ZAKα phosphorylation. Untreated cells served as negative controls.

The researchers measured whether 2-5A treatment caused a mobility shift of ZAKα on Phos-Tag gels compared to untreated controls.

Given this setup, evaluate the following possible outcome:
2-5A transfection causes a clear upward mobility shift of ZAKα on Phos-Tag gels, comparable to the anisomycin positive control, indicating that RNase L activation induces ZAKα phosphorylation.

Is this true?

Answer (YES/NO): NO